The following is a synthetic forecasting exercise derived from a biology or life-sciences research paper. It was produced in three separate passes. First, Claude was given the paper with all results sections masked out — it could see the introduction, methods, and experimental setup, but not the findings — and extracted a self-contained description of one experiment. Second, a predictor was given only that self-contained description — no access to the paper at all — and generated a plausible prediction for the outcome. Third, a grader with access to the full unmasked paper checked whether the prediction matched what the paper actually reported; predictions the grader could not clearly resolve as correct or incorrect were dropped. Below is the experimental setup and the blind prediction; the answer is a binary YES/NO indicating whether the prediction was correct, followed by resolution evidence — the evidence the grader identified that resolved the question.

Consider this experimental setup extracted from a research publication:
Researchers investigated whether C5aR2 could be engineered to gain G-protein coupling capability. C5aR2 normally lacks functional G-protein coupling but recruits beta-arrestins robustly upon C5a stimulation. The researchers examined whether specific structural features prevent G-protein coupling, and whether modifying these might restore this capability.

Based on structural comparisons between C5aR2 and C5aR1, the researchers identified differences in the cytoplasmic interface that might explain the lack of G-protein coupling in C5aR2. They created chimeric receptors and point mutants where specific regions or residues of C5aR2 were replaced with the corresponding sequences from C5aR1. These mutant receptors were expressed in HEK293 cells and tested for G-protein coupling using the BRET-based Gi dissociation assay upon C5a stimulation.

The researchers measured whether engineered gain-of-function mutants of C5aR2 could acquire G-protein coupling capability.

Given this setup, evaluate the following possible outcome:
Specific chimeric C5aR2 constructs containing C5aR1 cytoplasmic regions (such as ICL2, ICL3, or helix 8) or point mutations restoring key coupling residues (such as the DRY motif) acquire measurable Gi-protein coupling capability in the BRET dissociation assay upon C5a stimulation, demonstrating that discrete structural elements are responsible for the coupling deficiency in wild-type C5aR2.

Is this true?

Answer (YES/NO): NO